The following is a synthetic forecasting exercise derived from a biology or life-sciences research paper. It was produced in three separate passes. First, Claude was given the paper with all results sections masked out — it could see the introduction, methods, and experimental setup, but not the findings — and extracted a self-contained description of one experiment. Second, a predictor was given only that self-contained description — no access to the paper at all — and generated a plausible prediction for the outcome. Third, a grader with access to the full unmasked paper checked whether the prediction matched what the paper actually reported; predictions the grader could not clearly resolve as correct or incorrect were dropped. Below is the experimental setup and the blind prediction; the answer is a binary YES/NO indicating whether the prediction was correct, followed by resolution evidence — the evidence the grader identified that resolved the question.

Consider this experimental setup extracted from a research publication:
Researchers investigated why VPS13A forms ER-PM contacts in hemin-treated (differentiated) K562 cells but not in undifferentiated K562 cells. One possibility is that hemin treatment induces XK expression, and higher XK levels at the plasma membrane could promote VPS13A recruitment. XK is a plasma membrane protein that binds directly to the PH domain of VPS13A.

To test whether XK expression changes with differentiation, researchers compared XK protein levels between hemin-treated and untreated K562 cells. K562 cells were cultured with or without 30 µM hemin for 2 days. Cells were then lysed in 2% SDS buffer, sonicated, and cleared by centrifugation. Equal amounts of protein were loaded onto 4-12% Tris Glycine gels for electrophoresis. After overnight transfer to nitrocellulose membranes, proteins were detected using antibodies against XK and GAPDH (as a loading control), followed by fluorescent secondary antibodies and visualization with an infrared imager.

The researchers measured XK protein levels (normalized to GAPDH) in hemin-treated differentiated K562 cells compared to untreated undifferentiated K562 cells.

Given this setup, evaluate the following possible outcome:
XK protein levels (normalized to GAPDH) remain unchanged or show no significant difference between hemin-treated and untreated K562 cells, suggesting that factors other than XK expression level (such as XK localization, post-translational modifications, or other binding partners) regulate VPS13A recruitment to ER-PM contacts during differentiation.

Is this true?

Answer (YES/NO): YES